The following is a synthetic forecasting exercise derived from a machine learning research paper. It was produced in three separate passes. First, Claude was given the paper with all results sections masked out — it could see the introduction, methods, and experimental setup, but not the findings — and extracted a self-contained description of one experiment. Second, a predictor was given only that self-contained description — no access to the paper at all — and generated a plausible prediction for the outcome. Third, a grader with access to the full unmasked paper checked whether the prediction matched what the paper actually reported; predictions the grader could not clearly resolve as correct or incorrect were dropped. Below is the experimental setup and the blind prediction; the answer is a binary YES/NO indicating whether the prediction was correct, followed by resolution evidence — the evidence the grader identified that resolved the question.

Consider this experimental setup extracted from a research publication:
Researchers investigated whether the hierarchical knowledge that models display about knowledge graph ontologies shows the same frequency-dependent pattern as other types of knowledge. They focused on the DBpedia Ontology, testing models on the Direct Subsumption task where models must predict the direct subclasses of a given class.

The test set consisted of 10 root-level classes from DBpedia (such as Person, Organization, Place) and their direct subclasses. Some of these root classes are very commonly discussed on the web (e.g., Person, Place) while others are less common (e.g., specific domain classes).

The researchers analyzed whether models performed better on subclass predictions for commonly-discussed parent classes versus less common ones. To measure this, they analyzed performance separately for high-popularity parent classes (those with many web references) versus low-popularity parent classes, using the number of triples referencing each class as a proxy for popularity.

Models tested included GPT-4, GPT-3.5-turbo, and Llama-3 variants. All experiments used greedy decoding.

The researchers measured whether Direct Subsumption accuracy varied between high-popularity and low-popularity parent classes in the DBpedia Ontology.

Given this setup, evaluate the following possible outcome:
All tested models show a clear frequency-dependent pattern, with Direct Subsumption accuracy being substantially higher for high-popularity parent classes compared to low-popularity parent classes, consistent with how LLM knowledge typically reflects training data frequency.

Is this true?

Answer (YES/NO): NO